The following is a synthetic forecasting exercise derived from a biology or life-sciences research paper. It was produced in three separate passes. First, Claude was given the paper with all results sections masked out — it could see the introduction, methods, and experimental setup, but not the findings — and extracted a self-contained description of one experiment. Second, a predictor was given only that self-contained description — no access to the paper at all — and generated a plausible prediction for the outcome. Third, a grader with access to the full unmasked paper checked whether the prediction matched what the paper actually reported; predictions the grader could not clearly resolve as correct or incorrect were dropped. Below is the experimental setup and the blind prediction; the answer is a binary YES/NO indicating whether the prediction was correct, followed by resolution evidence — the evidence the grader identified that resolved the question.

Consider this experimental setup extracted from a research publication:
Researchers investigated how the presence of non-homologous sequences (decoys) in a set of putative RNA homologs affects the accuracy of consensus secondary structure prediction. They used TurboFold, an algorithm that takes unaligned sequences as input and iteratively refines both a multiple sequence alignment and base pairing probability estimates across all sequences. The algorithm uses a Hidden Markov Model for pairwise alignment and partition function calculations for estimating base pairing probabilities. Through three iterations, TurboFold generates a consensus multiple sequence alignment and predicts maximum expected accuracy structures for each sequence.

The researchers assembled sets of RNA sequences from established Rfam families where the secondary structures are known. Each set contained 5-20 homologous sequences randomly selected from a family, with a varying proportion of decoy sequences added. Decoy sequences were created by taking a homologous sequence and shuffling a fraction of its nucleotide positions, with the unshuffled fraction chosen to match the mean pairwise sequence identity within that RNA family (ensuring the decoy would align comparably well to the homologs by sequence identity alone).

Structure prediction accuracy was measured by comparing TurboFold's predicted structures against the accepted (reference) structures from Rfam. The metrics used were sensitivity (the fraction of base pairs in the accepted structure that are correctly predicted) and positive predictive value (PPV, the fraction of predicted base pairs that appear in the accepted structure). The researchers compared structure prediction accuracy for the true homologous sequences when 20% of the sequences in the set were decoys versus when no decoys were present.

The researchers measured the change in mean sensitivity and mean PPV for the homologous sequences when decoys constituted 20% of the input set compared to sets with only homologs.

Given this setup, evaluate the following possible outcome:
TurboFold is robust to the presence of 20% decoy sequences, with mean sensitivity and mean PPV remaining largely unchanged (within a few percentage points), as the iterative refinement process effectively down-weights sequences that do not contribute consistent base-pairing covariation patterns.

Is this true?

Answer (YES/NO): NO